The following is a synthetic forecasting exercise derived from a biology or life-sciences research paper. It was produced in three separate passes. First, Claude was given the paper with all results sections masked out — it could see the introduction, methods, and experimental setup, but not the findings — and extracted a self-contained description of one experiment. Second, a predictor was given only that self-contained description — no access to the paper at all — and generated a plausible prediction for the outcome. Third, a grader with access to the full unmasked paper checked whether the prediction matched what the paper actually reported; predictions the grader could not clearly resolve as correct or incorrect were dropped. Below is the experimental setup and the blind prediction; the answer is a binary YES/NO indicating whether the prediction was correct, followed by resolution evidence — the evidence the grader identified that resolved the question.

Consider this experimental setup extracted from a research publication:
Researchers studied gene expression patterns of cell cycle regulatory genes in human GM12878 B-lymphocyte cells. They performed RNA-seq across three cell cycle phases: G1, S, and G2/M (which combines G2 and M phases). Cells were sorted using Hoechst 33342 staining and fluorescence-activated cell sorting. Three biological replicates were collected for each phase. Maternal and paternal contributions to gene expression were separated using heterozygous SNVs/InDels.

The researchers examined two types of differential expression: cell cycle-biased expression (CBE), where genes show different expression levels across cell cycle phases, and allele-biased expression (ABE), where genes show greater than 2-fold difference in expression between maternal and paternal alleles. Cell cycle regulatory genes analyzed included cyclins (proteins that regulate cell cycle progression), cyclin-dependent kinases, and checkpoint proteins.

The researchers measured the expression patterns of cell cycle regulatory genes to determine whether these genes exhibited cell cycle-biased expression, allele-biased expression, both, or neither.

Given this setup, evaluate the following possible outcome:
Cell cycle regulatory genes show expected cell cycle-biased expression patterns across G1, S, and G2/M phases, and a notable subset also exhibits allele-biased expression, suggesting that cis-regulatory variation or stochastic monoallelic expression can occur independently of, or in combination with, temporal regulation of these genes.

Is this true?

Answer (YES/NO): NO